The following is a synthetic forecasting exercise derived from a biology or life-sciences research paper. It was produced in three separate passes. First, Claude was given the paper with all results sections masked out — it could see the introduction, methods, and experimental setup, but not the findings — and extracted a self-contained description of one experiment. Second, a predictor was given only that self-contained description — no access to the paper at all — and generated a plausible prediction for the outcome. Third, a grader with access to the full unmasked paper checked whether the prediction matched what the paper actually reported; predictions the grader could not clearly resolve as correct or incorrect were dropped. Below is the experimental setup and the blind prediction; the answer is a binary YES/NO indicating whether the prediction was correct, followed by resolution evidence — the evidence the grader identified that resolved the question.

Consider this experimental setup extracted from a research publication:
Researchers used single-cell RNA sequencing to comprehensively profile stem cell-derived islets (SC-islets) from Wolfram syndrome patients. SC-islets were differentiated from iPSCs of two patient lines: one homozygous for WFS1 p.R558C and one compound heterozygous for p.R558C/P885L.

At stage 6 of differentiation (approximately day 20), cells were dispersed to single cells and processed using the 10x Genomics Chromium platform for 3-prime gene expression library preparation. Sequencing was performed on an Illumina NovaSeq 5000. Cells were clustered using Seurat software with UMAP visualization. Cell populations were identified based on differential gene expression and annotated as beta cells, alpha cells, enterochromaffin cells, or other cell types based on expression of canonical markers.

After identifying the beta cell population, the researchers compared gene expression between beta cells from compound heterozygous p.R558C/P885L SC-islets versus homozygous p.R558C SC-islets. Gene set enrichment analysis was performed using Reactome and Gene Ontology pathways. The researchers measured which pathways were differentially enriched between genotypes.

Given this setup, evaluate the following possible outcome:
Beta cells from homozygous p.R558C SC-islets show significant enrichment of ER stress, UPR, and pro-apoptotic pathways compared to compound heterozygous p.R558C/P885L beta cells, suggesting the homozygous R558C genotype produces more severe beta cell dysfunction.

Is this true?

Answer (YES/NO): NO